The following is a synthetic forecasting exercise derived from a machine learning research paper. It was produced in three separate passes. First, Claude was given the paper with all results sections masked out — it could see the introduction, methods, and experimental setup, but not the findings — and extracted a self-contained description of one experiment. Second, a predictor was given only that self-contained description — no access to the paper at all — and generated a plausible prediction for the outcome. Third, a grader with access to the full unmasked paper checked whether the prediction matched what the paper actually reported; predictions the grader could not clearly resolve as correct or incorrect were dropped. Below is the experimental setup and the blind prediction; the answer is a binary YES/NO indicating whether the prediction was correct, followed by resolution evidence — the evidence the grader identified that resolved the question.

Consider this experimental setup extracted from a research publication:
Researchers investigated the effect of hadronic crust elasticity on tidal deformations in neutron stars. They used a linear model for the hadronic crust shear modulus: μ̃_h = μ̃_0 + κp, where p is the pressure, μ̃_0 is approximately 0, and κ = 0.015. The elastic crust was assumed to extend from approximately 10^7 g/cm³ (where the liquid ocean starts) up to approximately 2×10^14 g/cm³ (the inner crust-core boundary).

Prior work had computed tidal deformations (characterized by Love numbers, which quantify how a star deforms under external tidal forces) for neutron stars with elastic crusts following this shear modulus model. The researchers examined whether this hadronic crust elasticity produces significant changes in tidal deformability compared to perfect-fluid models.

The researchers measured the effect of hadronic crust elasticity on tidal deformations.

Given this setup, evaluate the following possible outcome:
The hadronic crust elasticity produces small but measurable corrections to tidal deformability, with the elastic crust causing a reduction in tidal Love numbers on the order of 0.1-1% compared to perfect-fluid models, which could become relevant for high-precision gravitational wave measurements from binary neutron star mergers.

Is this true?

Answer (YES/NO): NO